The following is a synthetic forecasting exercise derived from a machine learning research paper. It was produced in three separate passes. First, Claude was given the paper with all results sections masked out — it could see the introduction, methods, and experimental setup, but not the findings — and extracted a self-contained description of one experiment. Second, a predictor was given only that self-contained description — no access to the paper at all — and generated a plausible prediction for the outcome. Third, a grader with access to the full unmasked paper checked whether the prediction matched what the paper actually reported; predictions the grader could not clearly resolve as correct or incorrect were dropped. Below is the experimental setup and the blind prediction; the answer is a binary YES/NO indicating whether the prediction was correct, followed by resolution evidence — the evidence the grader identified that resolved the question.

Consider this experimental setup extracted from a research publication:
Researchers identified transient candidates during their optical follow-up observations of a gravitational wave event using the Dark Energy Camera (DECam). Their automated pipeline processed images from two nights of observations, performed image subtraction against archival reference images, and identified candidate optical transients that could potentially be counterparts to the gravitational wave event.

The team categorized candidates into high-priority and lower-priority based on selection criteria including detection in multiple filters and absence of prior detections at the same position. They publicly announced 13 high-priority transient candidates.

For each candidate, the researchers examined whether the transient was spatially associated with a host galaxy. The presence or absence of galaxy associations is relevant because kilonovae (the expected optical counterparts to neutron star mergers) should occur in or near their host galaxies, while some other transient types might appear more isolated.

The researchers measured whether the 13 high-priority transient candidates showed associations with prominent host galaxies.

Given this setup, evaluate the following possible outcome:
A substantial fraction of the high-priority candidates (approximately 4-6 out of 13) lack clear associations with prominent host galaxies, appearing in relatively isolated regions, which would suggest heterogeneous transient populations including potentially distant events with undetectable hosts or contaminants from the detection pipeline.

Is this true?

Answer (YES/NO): NO